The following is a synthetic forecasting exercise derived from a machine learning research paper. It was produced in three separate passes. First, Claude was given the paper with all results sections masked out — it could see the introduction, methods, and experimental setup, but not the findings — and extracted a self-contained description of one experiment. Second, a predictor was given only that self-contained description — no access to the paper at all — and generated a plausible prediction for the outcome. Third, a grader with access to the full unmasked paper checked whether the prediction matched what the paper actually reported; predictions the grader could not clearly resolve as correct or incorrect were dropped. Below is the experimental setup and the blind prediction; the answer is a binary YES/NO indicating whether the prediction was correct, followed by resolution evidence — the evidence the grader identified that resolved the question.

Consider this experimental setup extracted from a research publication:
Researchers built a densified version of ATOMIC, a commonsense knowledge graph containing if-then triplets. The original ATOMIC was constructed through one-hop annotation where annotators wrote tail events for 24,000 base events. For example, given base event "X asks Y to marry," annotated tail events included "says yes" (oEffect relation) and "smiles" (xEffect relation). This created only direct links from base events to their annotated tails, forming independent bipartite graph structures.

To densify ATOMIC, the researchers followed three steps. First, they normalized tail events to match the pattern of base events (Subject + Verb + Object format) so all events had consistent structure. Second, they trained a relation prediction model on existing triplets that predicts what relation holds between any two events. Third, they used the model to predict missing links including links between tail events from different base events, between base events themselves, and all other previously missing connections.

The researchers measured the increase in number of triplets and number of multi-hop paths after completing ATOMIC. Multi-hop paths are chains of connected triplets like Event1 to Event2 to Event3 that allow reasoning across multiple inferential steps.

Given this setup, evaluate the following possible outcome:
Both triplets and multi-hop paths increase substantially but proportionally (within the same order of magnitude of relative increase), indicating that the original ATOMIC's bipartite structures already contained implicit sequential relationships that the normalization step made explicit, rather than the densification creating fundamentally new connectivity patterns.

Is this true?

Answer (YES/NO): NO